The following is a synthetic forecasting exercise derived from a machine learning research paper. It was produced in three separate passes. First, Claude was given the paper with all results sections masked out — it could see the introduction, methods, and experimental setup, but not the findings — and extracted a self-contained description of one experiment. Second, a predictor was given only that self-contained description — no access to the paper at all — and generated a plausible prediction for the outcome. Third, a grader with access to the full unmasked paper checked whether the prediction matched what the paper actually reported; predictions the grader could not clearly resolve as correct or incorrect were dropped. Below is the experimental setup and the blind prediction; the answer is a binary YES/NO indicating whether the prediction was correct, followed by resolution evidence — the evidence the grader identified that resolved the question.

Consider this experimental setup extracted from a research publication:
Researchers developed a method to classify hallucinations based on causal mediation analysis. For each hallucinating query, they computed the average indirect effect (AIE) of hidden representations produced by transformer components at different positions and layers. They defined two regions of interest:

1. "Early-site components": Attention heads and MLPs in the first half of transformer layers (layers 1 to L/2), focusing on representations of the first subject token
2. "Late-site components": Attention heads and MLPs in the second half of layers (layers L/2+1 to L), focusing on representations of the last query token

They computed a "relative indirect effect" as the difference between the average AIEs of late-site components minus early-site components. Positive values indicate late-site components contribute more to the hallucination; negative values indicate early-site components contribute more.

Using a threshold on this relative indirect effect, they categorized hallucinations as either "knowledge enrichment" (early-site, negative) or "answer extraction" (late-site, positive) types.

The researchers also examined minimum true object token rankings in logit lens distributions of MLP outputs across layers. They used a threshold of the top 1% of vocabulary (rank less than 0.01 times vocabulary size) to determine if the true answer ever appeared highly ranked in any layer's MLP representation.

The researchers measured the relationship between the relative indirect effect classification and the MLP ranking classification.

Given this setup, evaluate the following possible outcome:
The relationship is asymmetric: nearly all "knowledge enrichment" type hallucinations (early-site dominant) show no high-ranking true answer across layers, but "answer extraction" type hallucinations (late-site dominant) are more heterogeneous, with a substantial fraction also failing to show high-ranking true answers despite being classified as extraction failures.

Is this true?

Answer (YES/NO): NO